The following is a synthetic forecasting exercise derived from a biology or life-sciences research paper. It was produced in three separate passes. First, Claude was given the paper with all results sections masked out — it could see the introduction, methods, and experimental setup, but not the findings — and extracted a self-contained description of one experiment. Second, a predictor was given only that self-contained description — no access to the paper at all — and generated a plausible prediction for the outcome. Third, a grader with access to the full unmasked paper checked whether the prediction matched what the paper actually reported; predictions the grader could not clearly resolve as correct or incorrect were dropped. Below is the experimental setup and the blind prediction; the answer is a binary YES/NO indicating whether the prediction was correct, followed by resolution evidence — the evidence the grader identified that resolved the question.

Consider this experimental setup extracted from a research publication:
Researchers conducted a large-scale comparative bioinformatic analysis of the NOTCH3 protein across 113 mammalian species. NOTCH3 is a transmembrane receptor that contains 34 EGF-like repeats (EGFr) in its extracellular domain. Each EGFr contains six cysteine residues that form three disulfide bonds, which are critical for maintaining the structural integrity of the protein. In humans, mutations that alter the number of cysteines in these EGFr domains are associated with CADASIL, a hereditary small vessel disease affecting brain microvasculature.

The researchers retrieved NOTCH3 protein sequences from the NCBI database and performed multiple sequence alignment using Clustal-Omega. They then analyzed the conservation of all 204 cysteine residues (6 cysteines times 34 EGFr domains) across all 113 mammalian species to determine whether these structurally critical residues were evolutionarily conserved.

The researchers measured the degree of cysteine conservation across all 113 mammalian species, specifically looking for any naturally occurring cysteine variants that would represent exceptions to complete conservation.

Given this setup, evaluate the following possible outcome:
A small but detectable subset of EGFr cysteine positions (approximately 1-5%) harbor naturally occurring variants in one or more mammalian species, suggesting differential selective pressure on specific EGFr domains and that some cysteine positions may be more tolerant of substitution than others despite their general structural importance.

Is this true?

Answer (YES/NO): YES